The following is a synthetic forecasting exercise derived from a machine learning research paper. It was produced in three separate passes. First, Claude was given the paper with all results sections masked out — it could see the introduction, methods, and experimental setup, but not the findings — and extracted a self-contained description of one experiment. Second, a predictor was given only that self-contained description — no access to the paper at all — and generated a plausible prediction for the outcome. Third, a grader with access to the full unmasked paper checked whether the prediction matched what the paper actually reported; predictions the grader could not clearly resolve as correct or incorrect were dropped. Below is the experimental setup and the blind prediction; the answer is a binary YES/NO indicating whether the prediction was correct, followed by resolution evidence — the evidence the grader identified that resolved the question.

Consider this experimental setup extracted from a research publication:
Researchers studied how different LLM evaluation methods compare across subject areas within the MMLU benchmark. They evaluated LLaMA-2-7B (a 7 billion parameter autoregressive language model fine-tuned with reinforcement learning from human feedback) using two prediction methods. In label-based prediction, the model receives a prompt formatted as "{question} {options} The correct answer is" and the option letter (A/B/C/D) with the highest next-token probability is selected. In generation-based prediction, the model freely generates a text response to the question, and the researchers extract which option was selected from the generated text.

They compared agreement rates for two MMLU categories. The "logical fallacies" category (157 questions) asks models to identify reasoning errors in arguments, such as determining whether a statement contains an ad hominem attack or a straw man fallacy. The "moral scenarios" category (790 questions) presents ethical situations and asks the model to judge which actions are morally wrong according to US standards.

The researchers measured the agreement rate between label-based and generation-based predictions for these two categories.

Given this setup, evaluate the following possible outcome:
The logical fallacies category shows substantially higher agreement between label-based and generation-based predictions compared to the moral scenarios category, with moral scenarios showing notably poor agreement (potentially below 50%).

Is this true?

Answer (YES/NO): YES